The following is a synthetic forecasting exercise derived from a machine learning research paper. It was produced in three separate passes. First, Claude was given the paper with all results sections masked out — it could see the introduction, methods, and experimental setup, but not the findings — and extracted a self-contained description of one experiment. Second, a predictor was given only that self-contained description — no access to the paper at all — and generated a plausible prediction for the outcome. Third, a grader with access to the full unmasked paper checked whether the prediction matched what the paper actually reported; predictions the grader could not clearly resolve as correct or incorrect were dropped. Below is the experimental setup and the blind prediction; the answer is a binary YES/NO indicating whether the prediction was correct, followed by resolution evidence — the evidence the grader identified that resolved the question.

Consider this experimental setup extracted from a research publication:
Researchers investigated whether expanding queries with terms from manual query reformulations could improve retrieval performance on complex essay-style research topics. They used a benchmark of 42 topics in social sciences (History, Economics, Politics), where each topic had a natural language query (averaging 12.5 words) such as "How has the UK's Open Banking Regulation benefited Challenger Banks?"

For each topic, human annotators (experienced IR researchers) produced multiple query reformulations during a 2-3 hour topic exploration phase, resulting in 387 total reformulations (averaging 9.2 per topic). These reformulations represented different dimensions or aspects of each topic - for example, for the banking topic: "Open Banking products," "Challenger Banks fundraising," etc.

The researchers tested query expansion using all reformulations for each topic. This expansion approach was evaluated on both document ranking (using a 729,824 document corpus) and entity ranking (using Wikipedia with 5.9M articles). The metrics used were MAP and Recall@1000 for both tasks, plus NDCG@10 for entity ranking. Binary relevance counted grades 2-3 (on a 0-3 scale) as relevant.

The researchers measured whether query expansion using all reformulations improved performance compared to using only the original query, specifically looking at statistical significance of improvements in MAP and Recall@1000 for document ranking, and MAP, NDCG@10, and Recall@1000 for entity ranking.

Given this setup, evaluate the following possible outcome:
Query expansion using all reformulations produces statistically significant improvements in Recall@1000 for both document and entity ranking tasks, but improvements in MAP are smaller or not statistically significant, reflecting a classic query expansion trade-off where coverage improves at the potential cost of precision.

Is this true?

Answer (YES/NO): NO